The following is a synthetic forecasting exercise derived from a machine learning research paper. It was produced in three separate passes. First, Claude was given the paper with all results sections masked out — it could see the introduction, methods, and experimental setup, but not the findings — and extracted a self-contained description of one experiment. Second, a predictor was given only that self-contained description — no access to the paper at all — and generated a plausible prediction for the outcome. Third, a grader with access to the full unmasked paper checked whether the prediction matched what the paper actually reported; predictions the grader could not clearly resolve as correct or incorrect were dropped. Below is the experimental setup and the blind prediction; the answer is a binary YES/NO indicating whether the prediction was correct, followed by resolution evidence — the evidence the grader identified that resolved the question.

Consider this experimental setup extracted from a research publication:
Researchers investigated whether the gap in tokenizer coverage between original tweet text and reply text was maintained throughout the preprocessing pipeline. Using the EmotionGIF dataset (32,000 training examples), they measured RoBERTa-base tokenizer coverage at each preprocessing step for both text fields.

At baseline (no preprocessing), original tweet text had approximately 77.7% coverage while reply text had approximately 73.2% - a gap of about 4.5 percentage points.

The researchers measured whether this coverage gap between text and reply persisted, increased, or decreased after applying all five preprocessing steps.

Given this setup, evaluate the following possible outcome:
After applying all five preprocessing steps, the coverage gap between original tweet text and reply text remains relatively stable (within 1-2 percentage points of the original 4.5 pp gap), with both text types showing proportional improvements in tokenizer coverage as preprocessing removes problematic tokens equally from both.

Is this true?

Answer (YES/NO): NO